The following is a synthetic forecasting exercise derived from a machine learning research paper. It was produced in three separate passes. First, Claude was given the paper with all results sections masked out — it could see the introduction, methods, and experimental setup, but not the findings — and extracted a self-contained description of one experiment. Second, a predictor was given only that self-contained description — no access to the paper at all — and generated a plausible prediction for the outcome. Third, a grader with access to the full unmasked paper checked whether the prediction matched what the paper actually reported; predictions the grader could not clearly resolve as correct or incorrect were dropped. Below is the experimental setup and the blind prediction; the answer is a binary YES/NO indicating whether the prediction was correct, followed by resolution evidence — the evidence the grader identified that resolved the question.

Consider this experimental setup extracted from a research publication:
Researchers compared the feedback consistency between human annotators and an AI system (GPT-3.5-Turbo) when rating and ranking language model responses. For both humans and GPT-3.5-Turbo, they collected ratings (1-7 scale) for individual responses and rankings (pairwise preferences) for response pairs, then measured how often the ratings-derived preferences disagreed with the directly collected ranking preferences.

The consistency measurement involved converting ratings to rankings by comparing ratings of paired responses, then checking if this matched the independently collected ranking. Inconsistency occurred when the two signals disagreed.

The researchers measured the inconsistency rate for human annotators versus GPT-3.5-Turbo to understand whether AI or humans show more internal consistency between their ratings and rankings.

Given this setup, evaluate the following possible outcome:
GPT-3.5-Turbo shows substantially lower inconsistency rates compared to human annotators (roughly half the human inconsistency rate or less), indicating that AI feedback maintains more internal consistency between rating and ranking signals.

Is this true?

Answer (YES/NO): NO